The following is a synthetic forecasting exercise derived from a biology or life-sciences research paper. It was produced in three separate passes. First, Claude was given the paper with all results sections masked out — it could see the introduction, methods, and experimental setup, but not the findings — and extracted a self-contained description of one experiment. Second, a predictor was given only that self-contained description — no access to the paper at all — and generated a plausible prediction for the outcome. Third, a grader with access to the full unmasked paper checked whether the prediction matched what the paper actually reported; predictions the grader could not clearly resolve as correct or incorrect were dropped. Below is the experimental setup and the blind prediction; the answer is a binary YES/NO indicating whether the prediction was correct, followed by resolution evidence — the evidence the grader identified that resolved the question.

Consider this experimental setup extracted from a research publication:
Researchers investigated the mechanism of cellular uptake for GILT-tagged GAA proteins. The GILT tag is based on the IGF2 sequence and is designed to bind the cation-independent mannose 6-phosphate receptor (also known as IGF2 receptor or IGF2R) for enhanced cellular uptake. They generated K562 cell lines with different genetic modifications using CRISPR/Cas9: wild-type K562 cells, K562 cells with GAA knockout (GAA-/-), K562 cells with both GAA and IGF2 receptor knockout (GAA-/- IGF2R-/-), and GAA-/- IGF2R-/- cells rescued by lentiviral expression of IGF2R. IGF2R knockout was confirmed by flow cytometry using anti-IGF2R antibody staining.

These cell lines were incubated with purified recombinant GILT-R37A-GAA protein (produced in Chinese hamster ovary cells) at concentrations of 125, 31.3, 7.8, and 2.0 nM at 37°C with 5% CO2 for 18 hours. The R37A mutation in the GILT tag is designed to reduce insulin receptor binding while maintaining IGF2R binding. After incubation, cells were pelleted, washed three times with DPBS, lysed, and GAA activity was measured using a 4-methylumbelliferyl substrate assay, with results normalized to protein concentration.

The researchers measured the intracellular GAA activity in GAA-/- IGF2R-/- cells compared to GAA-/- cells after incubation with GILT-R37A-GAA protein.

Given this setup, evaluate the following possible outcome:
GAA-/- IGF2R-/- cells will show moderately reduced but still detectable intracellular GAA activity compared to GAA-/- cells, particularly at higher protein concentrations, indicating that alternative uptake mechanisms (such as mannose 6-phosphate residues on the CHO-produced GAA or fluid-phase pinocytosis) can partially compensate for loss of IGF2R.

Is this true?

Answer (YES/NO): YES